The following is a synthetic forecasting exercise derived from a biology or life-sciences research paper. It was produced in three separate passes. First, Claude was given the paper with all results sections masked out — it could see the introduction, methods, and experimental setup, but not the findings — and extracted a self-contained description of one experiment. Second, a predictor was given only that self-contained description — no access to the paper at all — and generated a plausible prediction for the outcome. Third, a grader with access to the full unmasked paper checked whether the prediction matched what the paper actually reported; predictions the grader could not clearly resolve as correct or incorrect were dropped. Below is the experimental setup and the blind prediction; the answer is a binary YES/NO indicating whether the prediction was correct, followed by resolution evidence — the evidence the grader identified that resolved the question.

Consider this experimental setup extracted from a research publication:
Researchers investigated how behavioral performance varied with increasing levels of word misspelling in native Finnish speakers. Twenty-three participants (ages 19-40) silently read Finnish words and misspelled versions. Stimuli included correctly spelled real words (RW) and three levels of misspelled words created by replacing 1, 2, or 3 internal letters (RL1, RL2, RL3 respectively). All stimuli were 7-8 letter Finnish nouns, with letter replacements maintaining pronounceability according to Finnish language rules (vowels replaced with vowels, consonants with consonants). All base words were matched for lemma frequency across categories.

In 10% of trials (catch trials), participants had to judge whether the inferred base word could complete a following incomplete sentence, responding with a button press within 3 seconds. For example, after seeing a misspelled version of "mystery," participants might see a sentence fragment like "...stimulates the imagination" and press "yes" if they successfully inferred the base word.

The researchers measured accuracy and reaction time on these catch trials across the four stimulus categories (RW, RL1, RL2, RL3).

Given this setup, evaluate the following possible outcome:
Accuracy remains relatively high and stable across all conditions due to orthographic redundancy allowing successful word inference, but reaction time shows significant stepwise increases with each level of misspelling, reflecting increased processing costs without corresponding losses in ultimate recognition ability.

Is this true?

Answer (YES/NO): NO